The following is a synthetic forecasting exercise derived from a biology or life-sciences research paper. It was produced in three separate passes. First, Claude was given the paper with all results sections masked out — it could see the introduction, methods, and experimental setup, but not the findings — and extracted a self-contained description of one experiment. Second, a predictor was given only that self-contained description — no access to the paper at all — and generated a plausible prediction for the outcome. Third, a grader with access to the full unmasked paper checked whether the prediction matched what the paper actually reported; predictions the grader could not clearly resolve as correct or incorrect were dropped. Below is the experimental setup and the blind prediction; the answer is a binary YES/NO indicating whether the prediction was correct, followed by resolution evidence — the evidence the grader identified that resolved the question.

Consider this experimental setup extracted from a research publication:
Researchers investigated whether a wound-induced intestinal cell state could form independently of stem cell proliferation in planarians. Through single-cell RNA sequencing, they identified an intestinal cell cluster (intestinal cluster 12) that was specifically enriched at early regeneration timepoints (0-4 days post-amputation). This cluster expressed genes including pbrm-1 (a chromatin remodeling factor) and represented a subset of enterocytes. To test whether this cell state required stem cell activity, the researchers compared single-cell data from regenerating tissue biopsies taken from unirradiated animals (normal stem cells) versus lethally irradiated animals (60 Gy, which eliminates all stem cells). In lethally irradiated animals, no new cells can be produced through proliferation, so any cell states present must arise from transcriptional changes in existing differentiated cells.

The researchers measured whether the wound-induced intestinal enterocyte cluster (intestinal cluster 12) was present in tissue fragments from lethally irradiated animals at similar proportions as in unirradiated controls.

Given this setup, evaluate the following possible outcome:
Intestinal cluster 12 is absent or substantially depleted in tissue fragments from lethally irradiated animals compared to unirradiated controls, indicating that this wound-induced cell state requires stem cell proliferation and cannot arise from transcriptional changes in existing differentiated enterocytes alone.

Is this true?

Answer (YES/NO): NO